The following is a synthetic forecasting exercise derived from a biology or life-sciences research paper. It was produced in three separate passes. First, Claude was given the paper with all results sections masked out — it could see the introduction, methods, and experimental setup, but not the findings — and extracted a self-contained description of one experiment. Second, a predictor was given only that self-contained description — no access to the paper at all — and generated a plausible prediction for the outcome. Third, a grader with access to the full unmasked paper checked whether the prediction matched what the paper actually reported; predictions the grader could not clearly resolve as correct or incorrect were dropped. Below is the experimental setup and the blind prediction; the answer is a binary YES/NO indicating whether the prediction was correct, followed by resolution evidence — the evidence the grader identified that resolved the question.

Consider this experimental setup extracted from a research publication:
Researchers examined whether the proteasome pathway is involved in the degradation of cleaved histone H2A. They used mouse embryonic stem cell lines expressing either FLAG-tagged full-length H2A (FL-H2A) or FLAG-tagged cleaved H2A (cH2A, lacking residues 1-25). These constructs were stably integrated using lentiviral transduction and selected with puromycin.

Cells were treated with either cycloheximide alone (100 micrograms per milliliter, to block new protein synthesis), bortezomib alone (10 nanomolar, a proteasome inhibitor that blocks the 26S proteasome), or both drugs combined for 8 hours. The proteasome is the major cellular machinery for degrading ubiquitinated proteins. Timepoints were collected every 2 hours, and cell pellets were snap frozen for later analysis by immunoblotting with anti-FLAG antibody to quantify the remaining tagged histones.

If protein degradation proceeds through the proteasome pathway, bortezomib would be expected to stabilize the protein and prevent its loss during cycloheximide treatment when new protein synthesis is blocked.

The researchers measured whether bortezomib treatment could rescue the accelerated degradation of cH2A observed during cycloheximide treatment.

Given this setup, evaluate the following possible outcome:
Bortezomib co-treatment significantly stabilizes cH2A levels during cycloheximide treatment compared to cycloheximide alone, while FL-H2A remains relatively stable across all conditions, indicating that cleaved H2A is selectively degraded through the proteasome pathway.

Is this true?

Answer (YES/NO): NO